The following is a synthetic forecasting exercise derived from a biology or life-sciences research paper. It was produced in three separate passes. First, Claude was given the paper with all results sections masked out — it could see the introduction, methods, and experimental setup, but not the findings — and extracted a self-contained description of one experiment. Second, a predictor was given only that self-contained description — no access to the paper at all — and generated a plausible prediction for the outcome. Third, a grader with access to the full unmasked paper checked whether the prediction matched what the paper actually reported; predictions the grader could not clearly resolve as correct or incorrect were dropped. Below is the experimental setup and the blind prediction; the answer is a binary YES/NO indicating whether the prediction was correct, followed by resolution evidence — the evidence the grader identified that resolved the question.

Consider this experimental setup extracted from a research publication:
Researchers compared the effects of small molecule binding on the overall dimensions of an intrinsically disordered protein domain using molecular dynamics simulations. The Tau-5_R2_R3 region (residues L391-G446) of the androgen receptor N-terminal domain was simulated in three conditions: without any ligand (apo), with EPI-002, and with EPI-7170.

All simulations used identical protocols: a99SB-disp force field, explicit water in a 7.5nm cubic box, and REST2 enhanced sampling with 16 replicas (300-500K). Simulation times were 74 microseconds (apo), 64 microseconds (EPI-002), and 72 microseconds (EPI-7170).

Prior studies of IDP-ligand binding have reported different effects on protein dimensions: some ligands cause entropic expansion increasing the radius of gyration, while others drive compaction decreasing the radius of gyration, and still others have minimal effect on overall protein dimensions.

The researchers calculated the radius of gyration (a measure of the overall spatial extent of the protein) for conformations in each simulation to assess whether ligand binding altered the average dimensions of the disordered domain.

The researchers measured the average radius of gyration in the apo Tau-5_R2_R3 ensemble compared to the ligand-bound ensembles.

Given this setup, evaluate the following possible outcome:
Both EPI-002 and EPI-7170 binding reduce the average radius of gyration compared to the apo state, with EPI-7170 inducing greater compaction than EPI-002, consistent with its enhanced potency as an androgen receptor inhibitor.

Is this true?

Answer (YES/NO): NO